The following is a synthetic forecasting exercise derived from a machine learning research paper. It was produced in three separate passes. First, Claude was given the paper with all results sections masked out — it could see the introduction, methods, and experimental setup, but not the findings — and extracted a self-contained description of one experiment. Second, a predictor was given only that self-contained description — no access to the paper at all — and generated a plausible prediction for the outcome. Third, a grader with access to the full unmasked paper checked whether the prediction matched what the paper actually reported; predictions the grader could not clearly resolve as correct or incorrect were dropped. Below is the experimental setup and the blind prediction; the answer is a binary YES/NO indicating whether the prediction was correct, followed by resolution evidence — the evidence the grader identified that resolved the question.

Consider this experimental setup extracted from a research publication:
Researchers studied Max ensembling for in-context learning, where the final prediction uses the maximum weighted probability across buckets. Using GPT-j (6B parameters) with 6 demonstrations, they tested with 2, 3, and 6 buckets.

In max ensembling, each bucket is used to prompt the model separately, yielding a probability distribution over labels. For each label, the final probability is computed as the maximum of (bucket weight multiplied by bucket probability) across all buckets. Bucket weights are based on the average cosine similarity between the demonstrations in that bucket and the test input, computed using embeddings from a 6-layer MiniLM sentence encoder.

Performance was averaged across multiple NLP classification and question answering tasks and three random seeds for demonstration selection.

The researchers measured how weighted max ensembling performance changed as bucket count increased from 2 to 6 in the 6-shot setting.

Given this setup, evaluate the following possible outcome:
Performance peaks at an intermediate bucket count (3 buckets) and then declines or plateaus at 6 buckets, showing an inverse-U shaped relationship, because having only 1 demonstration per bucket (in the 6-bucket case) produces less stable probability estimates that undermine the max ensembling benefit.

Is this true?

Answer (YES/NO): NO